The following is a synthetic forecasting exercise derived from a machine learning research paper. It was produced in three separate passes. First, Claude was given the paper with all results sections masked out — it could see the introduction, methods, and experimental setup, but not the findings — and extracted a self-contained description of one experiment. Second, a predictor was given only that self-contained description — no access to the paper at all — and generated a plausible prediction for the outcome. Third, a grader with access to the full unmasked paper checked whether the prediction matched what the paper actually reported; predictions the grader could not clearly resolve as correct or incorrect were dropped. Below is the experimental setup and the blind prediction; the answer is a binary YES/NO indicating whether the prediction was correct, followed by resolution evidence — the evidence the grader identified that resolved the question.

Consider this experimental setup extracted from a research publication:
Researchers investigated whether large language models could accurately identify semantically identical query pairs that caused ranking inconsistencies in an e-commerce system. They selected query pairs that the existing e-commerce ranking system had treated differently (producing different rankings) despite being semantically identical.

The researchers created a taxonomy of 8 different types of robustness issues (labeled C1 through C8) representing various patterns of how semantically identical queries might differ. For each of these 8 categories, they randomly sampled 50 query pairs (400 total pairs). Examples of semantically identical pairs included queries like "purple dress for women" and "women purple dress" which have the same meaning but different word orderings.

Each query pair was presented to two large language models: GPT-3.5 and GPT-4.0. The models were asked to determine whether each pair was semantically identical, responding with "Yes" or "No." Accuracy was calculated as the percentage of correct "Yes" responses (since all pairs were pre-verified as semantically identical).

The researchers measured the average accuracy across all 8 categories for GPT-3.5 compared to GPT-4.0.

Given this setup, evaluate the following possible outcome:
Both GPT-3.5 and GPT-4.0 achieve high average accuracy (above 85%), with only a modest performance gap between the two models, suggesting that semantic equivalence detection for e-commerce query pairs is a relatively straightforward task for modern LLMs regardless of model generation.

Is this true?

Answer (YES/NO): NO